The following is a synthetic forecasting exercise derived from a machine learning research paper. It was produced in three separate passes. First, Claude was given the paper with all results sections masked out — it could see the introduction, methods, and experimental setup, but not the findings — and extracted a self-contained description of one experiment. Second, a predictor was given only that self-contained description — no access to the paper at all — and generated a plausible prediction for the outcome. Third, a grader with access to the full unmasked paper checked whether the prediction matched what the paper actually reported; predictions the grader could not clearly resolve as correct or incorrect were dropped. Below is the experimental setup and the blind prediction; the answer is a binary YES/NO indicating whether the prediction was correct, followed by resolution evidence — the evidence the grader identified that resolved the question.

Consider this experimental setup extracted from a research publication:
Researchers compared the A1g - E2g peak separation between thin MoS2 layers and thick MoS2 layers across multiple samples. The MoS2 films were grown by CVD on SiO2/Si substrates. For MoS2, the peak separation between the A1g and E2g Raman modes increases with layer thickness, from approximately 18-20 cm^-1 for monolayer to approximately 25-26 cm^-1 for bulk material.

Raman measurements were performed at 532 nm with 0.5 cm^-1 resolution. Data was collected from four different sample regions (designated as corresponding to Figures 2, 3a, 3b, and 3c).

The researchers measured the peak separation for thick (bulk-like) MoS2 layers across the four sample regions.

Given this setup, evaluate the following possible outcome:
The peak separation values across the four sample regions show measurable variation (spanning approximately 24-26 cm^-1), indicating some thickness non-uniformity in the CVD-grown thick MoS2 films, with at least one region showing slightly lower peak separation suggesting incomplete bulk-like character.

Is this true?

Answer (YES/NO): NO